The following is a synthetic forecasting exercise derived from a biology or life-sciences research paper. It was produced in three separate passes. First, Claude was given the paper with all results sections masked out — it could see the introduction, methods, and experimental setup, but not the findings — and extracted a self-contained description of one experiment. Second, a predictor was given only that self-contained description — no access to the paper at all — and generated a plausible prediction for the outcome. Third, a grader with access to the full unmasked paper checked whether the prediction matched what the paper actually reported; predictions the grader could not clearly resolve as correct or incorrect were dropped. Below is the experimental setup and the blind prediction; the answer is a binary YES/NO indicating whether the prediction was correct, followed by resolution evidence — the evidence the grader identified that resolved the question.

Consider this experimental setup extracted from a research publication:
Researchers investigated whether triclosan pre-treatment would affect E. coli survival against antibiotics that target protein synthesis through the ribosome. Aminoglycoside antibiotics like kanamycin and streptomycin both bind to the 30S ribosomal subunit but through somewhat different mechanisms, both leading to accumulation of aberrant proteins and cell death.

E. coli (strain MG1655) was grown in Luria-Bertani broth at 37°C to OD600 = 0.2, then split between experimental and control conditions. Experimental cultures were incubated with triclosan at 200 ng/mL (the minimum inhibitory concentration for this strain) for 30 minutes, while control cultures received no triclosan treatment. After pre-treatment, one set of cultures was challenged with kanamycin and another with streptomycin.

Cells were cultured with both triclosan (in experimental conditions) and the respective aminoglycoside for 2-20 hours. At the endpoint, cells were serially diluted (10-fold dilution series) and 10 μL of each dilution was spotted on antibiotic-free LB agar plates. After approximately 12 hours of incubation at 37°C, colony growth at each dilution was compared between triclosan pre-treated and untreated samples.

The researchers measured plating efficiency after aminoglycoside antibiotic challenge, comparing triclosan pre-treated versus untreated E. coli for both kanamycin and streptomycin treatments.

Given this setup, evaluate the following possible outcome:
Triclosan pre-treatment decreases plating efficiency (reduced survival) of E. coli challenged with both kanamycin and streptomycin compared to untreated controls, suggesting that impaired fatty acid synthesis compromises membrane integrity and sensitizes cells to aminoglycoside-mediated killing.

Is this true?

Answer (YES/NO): NO